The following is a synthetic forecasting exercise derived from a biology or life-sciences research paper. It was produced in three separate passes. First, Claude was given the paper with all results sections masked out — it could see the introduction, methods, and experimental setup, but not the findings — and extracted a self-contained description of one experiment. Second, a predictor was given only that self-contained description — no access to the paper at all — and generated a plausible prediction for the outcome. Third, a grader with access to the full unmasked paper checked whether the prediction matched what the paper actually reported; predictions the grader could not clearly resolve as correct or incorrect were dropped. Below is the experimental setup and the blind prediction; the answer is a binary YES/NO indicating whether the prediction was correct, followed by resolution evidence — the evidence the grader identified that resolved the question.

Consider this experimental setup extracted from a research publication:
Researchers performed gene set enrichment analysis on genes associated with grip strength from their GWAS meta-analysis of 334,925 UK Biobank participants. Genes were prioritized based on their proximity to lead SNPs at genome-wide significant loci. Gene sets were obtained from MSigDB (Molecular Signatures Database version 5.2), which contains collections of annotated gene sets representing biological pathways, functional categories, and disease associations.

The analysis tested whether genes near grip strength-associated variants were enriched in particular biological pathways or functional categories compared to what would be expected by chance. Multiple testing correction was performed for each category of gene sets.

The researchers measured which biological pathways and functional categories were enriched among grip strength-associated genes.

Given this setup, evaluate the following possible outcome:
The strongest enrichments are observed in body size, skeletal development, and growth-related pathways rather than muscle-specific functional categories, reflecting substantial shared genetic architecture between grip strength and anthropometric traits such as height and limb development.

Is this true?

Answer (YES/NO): NO